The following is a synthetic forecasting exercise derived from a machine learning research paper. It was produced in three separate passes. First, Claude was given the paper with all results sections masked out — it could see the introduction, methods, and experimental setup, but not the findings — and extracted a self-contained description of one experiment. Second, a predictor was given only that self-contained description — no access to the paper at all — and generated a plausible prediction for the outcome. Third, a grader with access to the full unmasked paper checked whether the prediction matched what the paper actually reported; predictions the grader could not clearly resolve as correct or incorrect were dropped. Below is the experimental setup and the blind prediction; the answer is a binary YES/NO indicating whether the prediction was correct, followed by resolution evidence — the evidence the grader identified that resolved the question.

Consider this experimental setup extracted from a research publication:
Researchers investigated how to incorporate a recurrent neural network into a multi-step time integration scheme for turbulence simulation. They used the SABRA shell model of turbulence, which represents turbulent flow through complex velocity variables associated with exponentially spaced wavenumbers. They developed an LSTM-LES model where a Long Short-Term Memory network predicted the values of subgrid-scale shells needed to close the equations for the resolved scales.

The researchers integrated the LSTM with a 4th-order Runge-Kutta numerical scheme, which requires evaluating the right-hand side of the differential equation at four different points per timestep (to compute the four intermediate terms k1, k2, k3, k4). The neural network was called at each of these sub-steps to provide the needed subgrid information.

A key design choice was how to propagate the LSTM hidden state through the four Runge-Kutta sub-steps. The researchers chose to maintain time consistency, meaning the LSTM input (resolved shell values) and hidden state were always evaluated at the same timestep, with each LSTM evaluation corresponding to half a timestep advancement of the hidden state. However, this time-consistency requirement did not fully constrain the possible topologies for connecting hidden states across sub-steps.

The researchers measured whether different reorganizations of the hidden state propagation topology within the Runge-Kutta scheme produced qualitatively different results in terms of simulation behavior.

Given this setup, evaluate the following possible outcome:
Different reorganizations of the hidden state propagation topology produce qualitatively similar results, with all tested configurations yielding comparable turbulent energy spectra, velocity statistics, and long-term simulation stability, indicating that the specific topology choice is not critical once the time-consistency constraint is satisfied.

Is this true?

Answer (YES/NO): NO